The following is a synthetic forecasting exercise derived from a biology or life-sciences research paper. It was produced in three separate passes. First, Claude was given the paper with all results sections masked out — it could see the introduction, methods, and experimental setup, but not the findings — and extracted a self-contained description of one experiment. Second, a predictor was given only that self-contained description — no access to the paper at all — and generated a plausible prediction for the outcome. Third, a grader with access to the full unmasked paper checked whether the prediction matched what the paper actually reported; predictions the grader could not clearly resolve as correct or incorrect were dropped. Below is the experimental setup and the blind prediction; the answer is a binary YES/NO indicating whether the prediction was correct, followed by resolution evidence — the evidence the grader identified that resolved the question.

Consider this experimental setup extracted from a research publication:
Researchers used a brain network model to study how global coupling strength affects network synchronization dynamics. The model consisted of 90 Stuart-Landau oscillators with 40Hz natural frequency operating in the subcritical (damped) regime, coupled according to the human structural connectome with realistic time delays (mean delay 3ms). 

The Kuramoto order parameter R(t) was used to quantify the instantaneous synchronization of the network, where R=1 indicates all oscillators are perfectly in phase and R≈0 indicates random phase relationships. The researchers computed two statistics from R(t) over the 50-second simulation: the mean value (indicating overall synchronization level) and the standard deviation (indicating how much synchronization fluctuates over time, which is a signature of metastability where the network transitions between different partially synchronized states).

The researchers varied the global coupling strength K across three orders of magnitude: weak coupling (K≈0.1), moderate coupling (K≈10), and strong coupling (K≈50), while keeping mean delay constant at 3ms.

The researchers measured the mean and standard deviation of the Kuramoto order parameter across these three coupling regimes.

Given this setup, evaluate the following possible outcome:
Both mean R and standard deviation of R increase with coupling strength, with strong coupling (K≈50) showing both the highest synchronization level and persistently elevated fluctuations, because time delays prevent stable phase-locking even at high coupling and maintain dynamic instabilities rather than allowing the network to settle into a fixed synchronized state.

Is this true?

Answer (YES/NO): NO